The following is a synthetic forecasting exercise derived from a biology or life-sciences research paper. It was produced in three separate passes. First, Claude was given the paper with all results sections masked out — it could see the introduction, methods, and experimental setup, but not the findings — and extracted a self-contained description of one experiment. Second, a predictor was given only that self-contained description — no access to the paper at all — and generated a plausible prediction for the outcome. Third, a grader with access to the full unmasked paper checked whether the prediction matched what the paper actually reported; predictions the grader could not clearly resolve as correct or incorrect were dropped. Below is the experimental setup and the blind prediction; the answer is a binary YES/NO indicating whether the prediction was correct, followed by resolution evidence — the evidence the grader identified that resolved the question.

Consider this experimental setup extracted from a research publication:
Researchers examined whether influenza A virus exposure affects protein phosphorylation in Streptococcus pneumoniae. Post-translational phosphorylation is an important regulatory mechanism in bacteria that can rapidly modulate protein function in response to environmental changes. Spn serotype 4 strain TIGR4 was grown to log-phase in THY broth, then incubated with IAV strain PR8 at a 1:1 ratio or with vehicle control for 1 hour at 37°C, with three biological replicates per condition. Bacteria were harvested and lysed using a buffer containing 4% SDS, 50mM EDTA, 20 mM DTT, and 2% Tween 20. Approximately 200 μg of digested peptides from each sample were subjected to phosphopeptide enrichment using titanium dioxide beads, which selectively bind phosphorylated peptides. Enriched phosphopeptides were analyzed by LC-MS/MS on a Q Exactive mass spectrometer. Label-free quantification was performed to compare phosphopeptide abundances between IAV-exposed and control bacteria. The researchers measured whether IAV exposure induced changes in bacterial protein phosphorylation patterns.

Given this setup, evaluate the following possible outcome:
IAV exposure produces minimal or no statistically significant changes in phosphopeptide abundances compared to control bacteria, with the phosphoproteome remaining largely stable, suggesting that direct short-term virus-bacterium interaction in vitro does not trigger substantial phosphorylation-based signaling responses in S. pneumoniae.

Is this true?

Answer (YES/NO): NO